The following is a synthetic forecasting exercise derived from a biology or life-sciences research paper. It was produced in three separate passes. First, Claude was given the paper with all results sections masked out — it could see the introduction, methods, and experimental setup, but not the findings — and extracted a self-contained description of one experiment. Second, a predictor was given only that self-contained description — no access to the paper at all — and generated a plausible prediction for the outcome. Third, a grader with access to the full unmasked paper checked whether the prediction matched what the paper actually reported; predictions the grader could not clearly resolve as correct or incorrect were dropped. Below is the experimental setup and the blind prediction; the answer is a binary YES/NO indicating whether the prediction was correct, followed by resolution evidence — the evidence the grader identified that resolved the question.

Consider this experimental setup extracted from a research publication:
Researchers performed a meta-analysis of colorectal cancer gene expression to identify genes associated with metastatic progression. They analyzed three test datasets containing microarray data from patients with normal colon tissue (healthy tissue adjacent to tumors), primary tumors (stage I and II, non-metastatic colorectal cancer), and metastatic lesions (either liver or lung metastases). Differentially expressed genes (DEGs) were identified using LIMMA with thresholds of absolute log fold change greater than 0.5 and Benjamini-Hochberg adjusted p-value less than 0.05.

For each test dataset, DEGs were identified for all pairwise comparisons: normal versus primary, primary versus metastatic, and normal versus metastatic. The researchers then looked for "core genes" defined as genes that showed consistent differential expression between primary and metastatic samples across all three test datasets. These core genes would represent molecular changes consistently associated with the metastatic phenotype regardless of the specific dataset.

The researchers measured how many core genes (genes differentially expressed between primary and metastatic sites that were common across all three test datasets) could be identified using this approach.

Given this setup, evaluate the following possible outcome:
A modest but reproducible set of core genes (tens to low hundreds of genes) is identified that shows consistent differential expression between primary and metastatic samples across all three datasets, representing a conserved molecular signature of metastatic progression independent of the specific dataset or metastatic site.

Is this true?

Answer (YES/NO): YES